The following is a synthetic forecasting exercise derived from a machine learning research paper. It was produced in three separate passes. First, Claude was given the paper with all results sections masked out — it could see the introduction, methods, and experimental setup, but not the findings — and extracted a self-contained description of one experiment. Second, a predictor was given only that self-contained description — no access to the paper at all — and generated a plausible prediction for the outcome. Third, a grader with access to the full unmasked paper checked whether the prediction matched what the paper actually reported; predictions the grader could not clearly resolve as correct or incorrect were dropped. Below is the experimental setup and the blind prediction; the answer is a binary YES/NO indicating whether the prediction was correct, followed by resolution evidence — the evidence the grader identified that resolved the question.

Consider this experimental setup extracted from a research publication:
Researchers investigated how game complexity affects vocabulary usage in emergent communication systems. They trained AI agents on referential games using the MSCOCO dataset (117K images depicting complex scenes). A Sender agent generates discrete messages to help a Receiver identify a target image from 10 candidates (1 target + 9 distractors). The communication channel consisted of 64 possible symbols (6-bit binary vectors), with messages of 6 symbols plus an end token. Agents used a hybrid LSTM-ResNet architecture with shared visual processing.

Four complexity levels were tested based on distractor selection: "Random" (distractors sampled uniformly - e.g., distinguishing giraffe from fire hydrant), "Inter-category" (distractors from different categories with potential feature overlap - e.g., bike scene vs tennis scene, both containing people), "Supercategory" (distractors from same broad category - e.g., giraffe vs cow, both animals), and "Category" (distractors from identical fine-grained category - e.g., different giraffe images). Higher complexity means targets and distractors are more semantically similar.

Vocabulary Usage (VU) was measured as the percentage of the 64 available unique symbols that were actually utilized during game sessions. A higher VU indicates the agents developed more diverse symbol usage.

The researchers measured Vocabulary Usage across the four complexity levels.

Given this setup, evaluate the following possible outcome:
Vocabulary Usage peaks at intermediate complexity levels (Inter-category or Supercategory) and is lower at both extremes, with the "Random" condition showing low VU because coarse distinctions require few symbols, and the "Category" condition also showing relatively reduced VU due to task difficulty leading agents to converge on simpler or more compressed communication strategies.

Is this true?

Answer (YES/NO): NO